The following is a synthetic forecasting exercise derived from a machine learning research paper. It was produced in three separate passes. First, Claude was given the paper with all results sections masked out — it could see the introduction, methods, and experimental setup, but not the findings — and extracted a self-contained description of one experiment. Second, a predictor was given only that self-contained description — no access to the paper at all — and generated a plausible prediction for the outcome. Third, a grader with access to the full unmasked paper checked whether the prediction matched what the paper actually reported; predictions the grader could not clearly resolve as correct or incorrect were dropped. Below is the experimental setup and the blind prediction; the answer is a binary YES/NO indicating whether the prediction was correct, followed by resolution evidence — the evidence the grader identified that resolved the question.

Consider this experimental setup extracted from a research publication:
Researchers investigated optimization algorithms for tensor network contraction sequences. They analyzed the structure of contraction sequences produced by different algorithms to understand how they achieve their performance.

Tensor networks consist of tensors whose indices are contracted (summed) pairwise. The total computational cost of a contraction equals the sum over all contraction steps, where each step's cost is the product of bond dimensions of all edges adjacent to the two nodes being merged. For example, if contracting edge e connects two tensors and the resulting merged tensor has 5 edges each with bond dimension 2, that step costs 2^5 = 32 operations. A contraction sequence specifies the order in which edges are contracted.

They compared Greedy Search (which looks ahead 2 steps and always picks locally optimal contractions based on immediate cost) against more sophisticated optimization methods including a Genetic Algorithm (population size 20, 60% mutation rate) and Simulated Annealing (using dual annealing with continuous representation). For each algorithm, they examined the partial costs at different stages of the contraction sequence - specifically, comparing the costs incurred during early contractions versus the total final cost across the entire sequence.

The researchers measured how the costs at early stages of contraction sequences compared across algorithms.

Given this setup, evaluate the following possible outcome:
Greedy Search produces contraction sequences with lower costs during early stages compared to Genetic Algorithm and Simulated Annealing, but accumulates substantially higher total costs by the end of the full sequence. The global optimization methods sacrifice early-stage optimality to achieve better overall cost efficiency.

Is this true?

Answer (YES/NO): YES